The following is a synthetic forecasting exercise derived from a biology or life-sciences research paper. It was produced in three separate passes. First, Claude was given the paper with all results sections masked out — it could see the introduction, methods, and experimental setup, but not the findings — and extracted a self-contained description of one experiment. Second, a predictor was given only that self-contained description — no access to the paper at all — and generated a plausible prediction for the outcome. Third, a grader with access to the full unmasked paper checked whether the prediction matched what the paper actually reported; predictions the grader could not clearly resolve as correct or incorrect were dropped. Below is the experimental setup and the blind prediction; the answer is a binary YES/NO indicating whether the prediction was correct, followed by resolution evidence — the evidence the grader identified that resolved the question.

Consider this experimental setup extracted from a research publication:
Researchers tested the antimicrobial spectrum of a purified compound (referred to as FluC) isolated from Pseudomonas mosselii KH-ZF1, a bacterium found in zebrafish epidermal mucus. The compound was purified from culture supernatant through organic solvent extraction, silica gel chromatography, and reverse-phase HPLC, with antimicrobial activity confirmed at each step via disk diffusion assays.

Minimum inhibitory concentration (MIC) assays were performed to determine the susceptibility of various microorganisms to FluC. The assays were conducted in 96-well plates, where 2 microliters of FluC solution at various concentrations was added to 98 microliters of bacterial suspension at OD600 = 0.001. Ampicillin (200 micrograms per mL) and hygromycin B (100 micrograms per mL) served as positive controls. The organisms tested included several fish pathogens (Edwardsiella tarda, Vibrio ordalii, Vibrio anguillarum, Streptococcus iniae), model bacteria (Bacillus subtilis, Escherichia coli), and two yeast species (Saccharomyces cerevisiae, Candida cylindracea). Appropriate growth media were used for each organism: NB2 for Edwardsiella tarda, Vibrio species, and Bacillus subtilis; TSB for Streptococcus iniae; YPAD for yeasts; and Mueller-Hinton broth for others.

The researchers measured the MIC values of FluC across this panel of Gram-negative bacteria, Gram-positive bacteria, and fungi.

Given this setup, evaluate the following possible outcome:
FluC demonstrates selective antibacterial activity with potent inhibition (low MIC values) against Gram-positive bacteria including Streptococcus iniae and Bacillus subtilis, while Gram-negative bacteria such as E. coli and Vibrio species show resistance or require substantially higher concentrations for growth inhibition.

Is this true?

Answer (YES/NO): NO